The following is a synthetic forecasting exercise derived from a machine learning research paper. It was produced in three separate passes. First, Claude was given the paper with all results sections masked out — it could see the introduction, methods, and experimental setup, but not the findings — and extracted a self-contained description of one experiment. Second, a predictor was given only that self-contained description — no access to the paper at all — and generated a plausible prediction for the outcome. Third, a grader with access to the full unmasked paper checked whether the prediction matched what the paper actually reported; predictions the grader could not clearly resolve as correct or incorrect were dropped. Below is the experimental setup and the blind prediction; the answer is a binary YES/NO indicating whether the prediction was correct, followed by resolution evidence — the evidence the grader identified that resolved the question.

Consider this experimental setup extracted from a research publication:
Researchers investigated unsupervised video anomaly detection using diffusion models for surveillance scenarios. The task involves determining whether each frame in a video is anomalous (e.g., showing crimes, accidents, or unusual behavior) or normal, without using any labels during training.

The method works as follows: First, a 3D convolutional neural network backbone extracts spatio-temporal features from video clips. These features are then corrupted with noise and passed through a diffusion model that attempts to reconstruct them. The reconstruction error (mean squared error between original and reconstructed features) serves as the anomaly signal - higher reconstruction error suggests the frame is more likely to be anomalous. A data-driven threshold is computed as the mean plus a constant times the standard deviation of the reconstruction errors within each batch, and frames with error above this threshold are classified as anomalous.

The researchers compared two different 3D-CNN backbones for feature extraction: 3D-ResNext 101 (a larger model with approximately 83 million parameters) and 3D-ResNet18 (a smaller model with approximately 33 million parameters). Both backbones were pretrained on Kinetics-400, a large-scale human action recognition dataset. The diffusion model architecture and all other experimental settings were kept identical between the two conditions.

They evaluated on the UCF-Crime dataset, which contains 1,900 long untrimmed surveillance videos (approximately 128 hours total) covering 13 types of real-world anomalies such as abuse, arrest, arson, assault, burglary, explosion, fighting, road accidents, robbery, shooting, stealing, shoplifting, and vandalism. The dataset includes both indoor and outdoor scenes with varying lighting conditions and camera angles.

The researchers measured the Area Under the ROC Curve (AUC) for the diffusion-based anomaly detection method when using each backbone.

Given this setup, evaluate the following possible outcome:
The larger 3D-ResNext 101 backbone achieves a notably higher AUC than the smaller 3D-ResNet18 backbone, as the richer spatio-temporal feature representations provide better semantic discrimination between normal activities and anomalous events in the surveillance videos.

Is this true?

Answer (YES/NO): NO